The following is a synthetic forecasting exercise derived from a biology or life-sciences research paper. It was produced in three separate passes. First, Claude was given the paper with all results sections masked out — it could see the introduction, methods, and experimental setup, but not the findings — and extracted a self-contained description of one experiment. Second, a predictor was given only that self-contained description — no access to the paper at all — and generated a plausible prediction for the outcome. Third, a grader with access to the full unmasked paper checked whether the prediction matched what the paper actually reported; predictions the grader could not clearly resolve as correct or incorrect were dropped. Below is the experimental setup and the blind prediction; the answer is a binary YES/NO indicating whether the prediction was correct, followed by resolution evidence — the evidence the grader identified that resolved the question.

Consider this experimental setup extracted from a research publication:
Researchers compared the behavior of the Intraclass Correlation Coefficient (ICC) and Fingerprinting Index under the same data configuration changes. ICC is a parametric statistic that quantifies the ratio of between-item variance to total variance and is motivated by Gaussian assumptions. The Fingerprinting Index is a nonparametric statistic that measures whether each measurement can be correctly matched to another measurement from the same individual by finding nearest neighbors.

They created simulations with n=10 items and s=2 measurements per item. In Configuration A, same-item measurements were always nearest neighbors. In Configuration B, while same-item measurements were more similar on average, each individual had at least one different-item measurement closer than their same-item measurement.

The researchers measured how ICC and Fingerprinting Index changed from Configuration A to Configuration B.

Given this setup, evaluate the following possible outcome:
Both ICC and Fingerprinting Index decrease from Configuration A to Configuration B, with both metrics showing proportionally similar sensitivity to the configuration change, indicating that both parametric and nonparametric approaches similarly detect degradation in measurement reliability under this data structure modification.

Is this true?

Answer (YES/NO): NO